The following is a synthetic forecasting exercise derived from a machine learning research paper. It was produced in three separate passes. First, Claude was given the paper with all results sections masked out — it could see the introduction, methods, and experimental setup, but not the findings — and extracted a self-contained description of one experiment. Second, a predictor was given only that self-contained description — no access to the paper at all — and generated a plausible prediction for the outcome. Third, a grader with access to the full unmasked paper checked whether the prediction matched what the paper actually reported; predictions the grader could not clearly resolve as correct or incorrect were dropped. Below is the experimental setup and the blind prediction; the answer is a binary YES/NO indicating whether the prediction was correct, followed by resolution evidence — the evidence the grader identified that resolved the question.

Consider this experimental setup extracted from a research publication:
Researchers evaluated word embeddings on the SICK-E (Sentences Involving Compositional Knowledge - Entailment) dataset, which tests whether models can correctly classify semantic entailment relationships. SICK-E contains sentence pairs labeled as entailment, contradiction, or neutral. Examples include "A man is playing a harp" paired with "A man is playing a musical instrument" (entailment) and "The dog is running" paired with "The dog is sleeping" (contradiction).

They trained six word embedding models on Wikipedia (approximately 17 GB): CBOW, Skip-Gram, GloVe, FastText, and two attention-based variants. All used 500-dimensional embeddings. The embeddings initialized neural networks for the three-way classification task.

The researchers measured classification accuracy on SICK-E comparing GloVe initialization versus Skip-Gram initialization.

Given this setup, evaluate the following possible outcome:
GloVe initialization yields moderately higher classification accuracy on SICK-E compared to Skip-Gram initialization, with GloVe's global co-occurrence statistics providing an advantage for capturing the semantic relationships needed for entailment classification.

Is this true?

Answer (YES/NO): NO